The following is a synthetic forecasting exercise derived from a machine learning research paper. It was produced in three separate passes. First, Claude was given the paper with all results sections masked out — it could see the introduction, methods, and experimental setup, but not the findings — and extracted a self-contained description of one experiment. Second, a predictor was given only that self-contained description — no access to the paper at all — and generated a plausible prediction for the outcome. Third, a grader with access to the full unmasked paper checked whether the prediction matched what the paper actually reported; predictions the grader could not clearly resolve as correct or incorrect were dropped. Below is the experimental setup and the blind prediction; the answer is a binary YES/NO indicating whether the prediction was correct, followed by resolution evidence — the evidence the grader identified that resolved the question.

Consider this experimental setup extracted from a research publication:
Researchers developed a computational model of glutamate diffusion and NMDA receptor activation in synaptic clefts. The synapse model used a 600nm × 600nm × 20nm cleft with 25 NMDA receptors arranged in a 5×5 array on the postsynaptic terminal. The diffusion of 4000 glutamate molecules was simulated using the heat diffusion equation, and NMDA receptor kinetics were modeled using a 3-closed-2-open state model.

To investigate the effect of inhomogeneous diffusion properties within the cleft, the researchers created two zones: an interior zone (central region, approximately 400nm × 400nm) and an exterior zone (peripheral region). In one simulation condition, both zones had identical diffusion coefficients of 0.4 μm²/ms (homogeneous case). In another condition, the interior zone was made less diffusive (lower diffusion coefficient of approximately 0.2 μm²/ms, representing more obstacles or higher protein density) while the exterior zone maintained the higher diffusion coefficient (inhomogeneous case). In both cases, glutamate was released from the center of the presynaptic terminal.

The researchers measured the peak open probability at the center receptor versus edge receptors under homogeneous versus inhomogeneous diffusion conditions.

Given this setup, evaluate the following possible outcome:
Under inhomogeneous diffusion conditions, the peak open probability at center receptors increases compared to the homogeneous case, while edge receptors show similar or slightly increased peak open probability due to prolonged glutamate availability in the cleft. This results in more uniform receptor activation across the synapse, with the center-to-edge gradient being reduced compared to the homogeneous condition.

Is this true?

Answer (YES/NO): NO